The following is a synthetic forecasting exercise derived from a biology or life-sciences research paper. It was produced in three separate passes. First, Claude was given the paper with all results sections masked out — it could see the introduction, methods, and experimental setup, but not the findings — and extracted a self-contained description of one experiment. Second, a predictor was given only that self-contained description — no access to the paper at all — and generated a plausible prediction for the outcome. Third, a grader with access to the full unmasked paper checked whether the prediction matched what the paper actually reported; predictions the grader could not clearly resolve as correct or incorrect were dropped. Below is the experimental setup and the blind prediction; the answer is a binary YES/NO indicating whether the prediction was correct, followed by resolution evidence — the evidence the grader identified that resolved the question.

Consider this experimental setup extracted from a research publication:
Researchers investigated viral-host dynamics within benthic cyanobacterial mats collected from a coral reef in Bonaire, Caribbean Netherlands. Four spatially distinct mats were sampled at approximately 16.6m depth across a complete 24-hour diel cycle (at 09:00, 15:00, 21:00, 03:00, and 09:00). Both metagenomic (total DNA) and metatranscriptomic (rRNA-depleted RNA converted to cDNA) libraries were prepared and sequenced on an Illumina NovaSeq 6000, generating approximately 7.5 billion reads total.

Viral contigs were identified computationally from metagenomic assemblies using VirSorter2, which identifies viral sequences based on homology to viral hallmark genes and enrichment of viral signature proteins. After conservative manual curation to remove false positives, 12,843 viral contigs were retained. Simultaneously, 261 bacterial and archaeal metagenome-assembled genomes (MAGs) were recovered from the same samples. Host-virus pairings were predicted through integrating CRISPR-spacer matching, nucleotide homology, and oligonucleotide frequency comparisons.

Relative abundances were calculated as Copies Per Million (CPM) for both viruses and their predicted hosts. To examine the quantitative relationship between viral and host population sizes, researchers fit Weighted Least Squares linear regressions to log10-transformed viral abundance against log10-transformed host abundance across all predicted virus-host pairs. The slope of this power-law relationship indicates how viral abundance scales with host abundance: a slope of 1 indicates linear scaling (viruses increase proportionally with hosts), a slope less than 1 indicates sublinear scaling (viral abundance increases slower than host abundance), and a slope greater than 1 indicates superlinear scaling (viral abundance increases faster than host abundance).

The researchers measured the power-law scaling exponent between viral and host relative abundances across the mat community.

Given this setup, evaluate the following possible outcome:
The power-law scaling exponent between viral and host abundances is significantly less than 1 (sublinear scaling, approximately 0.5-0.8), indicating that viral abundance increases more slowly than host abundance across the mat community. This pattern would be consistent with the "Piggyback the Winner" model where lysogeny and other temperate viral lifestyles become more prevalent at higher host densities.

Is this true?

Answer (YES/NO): NO